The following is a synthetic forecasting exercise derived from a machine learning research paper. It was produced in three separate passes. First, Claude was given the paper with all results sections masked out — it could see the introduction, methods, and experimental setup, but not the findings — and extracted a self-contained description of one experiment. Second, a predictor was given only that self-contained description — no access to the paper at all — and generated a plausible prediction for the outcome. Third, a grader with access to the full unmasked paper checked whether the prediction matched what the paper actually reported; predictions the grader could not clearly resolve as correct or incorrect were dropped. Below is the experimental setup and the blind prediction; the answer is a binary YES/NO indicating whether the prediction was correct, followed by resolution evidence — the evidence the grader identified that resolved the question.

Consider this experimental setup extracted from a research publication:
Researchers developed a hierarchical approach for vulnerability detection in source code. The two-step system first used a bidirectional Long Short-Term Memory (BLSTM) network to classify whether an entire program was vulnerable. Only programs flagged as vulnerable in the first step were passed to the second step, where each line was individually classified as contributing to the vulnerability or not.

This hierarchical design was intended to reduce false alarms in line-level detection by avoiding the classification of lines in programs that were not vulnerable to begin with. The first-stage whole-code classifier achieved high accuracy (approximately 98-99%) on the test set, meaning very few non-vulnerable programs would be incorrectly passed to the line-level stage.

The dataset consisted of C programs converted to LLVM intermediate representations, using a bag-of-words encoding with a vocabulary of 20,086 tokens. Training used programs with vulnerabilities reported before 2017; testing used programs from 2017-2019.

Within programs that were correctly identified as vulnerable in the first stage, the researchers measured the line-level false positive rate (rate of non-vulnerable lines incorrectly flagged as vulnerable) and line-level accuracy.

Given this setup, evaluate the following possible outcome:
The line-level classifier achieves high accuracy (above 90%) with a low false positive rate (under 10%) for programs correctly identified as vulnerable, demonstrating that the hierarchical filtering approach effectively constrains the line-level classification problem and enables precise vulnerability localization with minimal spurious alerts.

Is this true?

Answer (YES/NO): NO